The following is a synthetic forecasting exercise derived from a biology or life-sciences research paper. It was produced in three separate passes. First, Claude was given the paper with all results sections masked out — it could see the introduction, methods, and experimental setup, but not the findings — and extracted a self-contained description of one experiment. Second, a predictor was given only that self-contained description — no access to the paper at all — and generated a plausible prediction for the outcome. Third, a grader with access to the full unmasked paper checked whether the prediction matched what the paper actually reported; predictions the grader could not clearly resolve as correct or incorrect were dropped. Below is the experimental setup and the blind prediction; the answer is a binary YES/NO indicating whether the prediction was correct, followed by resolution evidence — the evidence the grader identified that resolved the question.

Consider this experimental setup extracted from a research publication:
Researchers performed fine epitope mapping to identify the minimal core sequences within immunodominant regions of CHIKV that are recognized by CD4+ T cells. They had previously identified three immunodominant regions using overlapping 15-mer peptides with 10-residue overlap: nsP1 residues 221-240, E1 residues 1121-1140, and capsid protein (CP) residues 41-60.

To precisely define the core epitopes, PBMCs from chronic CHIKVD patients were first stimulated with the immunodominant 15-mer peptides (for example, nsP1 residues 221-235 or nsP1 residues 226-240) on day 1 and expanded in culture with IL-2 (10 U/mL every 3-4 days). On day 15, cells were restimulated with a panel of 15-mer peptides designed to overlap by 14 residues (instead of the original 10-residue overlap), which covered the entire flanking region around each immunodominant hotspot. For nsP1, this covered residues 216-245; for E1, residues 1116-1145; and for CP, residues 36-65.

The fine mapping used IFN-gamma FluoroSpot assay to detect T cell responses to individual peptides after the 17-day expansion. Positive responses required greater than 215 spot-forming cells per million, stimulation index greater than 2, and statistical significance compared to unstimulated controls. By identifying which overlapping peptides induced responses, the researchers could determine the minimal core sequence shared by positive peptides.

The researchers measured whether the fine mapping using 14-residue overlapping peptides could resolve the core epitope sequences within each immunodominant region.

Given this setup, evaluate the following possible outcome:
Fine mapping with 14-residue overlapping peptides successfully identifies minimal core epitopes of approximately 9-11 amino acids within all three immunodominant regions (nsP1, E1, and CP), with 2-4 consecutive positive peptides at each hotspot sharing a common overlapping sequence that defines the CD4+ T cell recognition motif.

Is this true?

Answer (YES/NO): YES